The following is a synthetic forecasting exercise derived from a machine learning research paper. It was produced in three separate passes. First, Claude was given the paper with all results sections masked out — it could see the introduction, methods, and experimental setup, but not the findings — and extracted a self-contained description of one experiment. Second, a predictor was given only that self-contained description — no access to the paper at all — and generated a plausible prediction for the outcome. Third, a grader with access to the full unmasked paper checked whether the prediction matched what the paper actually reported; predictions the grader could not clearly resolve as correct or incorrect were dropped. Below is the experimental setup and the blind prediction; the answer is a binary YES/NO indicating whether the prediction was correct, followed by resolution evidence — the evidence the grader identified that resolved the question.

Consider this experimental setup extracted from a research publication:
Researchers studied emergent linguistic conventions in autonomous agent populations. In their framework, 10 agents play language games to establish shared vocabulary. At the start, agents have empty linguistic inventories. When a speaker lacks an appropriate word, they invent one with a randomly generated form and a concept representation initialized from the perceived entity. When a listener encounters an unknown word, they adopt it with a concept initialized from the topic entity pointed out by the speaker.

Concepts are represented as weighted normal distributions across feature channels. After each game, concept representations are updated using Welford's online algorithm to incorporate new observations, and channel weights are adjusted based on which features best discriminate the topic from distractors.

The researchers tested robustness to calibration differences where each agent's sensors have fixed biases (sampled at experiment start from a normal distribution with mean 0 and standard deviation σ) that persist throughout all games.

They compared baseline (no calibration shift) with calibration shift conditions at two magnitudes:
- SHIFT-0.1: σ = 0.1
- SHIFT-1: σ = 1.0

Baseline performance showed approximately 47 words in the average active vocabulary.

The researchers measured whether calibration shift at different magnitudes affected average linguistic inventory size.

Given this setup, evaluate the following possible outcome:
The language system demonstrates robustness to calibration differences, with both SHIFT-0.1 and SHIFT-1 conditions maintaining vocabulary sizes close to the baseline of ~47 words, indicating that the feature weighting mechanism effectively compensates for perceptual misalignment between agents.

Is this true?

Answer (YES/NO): YES